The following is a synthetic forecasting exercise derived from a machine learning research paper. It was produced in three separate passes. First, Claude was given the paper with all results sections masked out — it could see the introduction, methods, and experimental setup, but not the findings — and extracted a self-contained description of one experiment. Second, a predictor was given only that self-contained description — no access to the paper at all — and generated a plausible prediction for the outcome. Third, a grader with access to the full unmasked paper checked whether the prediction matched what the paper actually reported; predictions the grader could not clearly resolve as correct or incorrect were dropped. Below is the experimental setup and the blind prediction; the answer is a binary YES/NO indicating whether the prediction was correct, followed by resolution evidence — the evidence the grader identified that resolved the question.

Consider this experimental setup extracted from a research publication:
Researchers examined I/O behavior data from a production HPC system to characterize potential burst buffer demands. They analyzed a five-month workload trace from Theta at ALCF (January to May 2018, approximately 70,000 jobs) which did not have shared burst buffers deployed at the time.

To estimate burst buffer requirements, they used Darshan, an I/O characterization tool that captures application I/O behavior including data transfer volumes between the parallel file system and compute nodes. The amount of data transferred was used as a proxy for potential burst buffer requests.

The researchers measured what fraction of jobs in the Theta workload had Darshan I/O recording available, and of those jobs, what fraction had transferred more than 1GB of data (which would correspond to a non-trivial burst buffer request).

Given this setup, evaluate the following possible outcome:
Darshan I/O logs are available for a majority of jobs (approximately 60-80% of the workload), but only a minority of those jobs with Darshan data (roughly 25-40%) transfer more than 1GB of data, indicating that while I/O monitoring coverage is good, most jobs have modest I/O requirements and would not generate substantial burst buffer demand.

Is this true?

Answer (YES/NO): NO